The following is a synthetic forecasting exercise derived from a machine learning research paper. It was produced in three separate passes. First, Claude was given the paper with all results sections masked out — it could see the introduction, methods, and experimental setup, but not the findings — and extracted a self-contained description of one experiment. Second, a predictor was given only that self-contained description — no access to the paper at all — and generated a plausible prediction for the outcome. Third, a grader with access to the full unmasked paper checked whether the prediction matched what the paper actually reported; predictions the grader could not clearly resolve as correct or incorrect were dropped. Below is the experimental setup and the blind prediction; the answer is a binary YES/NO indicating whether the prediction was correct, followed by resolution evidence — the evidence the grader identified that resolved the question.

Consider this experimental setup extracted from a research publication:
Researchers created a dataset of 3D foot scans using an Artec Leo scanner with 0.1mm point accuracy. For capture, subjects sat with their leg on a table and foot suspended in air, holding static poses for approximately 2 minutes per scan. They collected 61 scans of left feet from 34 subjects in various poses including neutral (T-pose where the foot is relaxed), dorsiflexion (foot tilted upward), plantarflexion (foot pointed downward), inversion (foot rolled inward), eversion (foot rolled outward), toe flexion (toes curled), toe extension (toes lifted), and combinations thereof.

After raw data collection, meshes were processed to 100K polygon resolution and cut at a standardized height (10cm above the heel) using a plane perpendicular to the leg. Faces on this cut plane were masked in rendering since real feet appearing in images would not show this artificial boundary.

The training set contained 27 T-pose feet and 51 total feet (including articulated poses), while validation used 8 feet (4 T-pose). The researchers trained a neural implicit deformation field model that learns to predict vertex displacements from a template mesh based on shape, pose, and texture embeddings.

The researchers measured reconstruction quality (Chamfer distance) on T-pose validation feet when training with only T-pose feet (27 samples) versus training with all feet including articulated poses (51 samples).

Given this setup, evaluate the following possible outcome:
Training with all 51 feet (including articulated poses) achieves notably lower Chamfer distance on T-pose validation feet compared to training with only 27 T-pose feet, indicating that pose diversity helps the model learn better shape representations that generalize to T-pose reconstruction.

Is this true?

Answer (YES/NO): YES